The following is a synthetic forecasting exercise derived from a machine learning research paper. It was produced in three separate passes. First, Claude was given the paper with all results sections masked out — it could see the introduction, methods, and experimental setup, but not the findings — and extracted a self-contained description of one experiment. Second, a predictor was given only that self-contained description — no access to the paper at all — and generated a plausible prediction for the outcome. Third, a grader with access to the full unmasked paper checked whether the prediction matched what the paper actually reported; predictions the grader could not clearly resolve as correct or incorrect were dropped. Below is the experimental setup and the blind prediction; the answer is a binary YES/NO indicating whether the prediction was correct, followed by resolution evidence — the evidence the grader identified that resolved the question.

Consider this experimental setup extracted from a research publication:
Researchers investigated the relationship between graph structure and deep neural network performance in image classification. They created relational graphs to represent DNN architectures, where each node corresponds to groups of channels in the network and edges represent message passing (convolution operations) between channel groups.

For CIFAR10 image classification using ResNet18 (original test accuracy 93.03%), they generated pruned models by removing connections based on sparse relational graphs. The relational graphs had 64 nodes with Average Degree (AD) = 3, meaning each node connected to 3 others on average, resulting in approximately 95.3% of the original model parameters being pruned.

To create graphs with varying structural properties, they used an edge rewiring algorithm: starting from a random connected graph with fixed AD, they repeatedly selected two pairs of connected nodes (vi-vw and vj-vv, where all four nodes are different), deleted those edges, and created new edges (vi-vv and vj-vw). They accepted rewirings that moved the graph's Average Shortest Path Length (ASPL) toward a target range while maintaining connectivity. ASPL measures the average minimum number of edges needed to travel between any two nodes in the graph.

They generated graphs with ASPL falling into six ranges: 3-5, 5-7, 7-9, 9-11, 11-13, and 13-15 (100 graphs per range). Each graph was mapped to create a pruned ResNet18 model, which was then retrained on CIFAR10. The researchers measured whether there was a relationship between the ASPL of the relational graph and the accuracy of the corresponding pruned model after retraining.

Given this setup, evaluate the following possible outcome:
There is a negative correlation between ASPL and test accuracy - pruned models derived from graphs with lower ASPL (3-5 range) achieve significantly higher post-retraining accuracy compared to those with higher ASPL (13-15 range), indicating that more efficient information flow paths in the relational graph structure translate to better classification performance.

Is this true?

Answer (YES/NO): NO